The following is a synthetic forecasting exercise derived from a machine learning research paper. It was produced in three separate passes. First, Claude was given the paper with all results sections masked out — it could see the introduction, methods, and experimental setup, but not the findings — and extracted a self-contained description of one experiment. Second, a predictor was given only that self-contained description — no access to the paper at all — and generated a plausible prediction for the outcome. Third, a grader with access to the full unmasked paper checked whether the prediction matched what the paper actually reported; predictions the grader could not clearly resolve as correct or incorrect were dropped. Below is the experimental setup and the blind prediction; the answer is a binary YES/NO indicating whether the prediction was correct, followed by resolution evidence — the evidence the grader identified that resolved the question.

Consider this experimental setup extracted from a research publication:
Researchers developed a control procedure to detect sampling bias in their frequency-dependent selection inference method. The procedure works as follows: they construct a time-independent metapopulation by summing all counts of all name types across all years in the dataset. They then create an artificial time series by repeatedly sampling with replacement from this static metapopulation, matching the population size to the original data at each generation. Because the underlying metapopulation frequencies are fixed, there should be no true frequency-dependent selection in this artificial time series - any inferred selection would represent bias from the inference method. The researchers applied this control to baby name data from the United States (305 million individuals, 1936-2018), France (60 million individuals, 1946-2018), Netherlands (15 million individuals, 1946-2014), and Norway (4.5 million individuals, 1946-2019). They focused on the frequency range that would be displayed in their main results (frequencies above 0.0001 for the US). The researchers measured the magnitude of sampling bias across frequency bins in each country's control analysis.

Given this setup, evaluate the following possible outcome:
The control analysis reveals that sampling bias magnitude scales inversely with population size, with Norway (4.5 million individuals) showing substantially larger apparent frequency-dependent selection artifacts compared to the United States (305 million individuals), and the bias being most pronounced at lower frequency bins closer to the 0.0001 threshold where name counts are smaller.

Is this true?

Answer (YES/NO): YES